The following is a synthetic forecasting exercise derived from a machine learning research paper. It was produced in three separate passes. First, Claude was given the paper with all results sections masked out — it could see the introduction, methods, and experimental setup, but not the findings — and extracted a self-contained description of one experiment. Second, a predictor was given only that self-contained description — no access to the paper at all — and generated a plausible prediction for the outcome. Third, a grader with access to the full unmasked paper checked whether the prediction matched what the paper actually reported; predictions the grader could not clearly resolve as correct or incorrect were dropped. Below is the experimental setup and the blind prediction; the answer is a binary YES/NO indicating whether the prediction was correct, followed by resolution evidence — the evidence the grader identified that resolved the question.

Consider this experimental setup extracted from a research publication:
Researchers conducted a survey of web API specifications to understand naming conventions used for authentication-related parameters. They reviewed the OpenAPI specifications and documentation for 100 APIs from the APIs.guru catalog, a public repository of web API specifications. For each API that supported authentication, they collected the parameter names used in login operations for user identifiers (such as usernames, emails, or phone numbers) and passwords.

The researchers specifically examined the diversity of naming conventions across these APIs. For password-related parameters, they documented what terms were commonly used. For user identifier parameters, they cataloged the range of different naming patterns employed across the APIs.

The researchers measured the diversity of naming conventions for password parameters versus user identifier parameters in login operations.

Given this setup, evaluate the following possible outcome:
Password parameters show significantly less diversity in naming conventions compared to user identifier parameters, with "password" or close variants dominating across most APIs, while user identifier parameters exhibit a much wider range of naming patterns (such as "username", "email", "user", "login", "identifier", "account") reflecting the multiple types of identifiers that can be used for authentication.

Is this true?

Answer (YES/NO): YES